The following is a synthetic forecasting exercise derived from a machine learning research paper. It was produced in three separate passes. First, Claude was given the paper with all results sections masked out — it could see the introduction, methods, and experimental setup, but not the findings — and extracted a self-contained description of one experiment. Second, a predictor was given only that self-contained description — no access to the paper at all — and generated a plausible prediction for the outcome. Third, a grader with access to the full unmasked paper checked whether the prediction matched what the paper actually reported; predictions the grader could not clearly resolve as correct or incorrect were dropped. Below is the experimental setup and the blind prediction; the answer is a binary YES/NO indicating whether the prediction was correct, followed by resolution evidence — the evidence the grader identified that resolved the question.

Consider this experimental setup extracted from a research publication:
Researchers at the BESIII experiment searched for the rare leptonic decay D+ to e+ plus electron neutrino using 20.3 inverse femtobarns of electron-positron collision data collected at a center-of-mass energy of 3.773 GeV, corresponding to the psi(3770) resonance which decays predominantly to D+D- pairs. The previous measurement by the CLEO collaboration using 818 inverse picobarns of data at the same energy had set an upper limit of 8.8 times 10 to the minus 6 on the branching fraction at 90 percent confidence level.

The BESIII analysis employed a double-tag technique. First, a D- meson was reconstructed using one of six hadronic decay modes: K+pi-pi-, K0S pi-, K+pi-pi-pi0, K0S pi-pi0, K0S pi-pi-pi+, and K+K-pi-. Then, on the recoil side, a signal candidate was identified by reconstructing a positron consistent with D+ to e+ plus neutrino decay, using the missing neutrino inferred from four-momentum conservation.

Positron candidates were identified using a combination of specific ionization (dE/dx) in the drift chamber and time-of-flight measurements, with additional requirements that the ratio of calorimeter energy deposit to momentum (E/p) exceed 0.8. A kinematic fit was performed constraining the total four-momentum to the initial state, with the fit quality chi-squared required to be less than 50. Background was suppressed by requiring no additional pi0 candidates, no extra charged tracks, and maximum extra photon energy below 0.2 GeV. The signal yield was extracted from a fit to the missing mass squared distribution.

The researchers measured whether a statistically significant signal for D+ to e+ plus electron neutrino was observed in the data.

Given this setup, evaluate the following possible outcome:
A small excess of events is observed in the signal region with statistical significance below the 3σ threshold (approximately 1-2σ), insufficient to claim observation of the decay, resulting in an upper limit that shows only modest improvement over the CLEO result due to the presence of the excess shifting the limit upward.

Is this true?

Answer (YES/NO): NO